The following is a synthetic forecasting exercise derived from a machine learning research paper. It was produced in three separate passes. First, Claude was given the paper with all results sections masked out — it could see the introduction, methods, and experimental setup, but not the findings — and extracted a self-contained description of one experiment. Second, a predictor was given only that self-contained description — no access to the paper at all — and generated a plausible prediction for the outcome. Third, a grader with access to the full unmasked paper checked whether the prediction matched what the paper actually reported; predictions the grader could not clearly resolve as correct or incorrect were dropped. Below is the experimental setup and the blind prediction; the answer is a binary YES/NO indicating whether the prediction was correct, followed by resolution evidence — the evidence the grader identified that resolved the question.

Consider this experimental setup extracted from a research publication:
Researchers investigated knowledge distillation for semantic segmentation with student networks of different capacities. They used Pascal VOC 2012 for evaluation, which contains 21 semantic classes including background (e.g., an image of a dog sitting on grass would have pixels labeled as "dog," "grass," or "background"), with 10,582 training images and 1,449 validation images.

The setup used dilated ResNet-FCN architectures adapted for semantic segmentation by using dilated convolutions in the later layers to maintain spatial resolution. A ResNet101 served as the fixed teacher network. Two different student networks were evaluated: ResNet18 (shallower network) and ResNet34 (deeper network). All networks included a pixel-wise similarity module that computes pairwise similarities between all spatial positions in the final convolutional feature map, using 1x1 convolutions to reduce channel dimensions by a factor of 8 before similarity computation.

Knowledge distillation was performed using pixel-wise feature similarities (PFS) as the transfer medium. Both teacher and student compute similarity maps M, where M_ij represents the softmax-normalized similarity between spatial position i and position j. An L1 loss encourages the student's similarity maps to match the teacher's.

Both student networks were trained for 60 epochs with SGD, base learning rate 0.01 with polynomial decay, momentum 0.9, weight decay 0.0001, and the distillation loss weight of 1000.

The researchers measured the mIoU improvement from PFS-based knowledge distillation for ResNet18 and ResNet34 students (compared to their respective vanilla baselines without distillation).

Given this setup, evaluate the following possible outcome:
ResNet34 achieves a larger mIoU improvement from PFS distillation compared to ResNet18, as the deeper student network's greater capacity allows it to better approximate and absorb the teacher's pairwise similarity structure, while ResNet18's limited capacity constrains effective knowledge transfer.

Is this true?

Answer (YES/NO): NO